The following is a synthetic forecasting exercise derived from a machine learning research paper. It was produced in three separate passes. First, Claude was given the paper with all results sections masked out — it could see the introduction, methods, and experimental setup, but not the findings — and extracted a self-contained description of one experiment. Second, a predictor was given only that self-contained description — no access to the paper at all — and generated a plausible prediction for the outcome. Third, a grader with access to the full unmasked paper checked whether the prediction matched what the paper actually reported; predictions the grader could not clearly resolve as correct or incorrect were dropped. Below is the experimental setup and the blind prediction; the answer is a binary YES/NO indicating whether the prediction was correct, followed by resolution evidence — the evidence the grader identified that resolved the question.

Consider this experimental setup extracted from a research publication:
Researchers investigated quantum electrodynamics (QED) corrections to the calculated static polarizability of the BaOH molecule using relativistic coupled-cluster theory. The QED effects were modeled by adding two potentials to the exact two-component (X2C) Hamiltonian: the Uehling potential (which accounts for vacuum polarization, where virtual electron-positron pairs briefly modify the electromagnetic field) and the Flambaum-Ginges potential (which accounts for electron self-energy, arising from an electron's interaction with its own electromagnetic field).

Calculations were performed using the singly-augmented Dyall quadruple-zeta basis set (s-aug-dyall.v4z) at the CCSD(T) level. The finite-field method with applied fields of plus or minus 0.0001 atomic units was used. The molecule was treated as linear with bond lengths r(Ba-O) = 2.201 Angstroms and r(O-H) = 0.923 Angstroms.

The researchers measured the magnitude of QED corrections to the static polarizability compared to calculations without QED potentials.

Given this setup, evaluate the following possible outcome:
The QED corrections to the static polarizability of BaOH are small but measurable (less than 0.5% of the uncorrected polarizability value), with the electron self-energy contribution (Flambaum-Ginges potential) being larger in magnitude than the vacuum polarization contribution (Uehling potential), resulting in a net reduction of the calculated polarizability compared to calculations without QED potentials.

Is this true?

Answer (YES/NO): NO